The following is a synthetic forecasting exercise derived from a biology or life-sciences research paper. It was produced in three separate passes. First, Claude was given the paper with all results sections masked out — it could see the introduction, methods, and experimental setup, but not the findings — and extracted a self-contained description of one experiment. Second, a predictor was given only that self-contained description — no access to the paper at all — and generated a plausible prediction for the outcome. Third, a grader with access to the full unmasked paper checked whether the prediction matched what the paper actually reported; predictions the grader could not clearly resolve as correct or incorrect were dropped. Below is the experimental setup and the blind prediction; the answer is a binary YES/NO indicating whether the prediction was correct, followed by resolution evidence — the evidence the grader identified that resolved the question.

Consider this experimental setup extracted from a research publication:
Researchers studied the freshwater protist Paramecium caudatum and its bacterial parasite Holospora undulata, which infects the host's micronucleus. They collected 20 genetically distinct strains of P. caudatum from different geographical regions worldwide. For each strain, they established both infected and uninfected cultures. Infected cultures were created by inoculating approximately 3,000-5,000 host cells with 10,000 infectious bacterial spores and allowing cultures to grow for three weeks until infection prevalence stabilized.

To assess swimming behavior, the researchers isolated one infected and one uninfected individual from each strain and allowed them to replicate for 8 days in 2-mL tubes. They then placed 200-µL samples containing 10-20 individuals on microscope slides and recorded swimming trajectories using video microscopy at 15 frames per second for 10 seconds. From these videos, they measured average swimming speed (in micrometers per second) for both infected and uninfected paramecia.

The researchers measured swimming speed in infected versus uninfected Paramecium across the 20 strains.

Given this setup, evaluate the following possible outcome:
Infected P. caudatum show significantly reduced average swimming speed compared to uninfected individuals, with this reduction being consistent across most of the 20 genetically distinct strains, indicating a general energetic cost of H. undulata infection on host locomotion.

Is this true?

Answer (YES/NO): YES